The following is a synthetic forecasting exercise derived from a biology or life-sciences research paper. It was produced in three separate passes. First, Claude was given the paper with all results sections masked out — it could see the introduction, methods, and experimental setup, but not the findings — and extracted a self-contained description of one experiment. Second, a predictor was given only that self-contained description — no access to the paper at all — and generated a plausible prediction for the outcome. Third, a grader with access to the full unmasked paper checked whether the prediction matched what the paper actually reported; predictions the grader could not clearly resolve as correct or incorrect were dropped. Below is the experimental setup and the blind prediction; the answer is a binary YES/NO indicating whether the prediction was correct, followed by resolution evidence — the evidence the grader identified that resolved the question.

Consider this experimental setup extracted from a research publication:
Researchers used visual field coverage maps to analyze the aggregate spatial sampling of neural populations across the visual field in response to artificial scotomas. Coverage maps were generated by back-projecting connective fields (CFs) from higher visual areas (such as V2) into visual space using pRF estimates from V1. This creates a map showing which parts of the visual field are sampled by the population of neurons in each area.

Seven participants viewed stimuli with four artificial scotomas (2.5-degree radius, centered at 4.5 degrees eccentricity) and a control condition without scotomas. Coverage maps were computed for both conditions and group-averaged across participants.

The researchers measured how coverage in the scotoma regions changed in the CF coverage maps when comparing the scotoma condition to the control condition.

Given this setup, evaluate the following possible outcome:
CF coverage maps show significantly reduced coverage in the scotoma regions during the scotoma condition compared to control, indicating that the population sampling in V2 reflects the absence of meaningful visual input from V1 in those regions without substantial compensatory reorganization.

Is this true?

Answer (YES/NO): NO